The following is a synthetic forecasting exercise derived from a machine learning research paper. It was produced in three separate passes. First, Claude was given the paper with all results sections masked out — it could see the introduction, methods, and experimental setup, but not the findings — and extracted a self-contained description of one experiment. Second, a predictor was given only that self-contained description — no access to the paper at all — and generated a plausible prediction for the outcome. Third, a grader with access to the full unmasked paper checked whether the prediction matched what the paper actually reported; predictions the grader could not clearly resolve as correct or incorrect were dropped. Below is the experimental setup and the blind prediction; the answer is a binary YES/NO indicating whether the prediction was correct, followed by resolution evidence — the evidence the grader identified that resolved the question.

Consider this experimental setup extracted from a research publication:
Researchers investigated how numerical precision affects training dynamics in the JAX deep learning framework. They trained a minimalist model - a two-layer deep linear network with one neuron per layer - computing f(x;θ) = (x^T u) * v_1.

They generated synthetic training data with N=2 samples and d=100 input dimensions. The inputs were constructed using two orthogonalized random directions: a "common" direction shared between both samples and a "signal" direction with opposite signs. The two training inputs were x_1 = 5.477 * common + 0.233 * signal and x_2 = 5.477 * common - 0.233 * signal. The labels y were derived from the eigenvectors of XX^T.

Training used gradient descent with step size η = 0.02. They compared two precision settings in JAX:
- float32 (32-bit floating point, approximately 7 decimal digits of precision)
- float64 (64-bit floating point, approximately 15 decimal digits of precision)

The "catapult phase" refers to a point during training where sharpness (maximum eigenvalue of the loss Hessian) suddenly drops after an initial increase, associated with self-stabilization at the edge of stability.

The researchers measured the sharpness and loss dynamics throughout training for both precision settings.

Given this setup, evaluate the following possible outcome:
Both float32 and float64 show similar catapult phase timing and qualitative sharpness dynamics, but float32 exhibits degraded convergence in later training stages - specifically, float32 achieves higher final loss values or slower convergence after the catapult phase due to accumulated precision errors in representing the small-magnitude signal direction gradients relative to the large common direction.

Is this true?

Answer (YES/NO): NO